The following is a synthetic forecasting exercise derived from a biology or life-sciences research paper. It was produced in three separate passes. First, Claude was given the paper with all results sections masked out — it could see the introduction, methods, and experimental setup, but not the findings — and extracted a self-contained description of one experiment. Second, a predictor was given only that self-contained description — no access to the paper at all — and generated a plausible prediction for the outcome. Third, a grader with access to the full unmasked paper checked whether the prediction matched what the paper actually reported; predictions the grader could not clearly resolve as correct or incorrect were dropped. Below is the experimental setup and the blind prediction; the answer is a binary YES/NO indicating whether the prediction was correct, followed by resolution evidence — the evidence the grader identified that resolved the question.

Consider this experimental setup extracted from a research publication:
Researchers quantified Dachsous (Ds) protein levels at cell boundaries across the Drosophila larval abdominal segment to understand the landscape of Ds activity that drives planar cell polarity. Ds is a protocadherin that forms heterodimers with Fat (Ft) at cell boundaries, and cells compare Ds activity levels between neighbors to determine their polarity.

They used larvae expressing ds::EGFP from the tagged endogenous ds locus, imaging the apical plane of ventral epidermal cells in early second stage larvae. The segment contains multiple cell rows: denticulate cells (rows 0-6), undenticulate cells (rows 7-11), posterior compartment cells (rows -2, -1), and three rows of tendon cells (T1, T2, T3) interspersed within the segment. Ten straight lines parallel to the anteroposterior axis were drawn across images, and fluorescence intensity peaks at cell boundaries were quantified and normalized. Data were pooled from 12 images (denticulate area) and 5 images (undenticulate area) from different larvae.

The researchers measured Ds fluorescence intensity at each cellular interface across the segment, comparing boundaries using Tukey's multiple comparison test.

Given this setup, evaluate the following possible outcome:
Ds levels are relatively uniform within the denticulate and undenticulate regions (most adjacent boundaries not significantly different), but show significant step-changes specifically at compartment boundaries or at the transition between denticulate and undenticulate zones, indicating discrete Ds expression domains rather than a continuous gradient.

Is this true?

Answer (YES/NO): NO